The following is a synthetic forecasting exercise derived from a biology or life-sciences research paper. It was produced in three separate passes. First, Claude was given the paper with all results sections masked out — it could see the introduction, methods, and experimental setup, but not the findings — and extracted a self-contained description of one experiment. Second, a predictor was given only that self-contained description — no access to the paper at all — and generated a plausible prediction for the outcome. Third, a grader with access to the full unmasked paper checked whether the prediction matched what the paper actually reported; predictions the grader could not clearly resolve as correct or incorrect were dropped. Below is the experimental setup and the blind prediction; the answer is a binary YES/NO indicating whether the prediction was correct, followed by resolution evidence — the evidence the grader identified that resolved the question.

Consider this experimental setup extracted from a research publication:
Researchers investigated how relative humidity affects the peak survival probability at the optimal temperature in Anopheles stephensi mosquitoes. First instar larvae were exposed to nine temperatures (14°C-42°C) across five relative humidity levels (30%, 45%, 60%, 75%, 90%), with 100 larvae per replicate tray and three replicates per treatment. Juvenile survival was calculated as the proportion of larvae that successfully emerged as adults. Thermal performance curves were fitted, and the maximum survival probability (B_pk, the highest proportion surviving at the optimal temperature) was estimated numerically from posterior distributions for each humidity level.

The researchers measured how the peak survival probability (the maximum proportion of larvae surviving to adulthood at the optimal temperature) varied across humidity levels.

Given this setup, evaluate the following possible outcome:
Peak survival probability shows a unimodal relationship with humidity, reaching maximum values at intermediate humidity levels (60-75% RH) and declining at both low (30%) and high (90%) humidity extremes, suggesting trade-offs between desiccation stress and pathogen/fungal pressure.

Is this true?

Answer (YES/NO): NO